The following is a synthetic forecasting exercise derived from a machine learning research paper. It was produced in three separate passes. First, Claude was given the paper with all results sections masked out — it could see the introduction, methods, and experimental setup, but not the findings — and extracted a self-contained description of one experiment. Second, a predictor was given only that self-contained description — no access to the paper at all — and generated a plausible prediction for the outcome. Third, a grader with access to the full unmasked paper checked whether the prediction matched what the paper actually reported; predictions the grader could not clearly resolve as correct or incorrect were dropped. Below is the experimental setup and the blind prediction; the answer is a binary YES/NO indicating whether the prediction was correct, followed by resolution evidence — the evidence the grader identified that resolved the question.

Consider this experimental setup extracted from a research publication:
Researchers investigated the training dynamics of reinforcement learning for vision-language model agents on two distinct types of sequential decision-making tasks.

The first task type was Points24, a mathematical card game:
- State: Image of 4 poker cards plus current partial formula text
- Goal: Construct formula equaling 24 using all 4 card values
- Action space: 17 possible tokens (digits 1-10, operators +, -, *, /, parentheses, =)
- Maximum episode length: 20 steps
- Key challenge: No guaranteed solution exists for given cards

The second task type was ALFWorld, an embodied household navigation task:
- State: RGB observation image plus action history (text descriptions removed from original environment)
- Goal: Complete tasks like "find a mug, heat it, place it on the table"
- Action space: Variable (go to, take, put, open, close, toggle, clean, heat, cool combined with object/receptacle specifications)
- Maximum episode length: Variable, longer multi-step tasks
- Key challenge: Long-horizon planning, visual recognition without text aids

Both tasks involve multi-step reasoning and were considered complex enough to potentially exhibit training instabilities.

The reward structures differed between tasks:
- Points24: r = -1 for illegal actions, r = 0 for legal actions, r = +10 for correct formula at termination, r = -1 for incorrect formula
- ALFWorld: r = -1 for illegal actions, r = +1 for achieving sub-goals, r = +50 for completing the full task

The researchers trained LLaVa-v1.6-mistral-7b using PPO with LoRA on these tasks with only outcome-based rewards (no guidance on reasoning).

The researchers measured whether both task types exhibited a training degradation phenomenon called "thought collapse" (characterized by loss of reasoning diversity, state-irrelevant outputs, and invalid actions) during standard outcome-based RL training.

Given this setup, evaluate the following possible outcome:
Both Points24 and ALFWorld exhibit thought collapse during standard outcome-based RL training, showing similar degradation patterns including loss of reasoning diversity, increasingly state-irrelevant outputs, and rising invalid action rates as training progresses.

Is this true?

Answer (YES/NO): YES